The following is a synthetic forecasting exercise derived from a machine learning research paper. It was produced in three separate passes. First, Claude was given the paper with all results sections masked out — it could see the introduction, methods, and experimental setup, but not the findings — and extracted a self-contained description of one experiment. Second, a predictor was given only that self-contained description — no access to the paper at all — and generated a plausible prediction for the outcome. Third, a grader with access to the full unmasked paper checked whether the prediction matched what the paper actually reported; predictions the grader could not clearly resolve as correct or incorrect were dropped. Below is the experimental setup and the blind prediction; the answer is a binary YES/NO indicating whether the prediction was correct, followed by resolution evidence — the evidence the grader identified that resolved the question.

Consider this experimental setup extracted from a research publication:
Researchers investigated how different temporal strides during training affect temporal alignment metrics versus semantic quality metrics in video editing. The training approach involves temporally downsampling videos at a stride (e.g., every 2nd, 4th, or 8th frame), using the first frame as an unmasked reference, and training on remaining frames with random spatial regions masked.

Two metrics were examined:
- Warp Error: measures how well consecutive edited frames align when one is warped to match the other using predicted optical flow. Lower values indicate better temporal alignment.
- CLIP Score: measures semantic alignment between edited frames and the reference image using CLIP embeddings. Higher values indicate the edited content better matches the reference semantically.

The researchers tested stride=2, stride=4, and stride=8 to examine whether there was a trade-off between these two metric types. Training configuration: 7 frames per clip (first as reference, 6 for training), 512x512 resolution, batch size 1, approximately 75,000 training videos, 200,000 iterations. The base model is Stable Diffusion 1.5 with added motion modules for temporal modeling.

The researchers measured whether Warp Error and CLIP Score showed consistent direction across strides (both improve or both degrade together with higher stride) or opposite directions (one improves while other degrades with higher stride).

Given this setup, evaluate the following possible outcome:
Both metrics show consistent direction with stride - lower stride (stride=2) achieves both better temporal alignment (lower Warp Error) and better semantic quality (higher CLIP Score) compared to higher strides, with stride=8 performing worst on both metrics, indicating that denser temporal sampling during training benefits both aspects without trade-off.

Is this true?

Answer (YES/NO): NO